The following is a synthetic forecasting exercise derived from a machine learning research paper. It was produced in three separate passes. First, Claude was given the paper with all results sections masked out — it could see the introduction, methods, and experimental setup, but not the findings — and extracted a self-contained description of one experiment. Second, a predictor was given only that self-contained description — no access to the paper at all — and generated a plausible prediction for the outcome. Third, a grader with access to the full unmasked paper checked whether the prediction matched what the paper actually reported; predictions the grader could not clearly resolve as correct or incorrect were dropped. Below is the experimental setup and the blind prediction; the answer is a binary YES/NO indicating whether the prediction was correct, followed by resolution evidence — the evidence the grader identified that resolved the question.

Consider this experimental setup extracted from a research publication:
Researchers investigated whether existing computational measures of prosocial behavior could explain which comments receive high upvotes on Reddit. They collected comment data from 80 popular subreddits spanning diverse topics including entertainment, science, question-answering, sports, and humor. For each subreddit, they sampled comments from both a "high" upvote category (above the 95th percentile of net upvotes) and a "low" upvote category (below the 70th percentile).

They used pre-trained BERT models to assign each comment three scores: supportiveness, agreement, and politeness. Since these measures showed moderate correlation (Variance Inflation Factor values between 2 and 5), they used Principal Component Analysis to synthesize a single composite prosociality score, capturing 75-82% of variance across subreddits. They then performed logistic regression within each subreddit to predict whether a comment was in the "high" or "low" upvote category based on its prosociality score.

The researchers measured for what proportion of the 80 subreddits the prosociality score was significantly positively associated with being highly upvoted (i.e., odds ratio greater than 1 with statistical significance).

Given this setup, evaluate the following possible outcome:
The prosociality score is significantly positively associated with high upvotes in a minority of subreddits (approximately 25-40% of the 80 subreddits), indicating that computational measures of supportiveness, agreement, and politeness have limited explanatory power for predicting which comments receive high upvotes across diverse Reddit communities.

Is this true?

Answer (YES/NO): NO